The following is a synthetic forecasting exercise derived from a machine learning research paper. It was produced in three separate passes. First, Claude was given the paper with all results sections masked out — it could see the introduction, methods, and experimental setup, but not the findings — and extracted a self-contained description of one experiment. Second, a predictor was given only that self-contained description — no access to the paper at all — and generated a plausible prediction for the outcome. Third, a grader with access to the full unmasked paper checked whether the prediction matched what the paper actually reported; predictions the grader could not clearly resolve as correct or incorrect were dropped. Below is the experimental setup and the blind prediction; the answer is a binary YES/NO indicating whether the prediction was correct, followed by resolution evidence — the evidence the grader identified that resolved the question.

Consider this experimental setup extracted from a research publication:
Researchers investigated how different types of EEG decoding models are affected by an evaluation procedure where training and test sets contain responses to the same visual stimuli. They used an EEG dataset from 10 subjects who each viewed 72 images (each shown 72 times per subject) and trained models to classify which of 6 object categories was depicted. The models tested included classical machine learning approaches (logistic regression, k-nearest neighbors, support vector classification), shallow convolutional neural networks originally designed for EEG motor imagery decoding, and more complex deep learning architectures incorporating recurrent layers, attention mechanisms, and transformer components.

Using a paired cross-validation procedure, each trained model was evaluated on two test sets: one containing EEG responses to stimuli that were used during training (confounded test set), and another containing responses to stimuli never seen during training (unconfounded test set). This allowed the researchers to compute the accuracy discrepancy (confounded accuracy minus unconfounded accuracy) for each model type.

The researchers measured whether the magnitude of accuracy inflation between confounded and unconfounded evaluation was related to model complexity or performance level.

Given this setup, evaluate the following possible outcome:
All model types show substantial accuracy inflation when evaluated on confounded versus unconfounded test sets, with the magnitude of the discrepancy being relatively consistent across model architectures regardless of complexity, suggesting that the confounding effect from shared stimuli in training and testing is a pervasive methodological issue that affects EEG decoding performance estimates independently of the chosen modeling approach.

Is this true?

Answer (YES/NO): NO